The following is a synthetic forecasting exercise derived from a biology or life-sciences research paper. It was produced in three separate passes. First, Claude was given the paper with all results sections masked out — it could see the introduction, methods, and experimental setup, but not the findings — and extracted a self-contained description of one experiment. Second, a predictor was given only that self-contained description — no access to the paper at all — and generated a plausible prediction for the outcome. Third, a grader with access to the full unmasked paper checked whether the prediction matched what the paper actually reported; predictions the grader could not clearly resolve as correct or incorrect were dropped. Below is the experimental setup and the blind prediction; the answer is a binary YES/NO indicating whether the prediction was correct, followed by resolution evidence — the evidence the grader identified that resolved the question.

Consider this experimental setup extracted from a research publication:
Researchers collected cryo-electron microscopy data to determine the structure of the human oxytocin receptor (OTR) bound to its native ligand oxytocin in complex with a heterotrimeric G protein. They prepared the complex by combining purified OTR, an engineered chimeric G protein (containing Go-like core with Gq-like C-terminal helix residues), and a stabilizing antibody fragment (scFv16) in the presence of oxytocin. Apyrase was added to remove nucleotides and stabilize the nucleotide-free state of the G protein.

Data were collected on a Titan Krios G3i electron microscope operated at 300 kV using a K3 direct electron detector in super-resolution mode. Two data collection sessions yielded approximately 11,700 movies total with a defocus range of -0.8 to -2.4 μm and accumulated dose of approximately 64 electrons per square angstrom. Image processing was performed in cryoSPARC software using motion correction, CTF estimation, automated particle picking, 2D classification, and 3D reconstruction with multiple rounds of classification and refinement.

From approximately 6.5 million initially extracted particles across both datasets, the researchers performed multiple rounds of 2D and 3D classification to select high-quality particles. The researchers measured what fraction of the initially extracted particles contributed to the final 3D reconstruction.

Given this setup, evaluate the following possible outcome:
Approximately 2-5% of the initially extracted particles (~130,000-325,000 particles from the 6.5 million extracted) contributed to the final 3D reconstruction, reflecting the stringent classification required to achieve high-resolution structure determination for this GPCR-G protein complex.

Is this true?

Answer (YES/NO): NO